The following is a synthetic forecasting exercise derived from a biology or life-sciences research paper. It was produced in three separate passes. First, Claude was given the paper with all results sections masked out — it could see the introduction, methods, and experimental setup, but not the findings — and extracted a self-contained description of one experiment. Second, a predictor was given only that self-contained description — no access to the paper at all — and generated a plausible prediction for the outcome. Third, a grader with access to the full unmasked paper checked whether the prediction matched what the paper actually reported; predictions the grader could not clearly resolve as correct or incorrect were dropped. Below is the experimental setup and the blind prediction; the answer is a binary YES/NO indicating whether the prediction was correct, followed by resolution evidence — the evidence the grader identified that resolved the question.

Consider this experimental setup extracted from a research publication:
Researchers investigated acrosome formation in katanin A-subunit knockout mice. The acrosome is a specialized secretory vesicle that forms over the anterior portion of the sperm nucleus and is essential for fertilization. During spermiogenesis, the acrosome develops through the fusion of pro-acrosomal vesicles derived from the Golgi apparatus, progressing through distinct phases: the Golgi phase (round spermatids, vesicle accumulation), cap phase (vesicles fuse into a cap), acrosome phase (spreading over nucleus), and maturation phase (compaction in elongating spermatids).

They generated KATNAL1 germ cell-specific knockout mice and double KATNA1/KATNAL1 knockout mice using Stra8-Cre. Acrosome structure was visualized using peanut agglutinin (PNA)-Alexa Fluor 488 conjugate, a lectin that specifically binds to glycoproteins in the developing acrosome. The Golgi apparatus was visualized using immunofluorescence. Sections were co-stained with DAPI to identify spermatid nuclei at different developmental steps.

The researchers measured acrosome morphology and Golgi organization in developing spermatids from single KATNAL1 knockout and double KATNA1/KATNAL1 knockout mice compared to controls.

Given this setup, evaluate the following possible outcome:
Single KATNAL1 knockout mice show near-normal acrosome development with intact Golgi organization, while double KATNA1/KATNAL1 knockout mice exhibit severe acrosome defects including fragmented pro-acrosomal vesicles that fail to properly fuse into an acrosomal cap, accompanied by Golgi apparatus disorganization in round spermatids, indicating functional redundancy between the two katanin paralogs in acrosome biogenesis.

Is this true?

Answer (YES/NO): YES